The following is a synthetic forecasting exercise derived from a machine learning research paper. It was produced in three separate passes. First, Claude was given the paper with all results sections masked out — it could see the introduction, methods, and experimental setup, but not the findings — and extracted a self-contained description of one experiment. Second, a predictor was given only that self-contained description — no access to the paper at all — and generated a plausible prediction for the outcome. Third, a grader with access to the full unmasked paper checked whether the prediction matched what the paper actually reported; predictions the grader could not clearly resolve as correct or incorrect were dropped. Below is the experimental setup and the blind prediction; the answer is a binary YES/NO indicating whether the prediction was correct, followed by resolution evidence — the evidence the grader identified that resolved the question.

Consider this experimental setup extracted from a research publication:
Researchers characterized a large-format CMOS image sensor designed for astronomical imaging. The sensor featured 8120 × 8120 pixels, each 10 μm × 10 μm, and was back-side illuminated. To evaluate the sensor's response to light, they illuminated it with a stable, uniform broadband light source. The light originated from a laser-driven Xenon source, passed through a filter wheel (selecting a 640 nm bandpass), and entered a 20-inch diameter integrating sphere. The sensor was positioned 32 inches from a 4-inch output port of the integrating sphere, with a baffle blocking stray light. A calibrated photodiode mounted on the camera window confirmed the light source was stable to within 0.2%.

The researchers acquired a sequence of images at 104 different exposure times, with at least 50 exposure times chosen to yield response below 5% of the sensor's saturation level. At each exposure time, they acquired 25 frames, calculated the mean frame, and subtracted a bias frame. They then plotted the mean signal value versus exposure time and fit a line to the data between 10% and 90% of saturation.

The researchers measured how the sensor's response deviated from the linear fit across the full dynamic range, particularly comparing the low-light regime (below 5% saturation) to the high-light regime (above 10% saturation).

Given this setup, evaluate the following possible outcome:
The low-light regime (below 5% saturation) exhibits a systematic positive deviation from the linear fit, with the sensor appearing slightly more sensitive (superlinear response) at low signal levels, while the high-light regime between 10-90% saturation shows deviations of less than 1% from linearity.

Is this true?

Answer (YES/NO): NO